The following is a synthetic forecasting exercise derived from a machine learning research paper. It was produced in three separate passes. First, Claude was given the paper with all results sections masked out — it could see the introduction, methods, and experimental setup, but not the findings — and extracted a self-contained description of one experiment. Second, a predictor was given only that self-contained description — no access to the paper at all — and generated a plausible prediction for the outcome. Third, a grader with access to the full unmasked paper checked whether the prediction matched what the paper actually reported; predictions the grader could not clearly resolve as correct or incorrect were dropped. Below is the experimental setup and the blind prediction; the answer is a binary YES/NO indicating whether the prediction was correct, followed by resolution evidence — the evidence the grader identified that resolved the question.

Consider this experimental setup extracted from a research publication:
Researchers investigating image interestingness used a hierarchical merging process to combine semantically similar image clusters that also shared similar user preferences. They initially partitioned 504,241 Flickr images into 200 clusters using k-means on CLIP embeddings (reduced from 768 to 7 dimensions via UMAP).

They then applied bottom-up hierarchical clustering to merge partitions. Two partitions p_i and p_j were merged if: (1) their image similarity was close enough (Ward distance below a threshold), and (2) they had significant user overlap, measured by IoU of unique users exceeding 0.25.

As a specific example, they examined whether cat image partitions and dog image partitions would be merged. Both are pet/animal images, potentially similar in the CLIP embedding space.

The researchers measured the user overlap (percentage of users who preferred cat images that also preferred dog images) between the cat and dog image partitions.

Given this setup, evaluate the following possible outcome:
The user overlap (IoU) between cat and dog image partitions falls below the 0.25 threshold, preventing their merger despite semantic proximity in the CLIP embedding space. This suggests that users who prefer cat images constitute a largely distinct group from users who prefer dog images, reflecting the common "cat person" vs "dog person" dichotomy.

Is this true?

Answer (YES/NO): NO